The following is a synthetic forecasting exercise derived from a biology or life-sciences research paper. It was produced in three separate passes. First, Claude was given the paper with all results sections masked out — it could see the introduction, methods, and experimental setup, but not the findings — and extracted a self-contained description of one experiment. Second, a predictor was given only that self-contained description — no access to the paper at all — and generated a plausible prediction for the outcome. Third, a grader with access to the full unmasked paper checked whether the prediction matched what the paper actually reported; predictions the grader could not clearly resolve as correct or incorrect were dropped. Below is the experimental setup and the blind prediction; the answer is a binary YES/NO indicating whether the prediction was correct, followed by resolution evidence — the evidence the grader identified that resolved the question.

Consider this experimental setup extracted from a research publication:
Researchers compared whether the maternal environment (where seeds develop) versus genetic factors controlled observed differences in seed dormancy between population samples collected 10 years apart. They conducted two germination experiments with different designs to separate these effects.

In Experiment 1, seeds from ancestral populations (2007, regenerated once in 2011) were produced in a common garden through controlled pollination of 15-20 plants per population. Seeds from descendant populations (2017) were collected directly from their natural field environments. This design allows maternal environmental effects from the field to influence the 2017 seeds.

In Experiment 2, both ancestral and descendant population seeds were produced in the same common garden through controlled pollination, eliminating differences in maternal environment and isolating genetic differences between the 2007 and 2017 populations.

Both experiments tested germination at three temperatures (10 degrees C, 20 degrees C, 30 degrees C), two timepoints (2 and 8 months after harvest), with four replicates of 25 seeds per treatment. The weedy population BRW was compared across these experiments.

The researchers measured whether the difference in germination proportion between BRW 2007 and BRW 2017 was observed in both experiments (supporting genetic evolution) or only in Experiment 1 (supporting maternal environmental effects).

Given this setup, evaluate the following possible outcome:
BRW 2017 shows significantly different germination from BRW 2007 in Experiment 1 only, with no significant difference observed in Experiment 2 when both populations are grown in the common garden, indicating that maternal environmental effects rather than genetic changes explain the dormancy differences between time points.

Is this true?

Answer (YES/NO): NO